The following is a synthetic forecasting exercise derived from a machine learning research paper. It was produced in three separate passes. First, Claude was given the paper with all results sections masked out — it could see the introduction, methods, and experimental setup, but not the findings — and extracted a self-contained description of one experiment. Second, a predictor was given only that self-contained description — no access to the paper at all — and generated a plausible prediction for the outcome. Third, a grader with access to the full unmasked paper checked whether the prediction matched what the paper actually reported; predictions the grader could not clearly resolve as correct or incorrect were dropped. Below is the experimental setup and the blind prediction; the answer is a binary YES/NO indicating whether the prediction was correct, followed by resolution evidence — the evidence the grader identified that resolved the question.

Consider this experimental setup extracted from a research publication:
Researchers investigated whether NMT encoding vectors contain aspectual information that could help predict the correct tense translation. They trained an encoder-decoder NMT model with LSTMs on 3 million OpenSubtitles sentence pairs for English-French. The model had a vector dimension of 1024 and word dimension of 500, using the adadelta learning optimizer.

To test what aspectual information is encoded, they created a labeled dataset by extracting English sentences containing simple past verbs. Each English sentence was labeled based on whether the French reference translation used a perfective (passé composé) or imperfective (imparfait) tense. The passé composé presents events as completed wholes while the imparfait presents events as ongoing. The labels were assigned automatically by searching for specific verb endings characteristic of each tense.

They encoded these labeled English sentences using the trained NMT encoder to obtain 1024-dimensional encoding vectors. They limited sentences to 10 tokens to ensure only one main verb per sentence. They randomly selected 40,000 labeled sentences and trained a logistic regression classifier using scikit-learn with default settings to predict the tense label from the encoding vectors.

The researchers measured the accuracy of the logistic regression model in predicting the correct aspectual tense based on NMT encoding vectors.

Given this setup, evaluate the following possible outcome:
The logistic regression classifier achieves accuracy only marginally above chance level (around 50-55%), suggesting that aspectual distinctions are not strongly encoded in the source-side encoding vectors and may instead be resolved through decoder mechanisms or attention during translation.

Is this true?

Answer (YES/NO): NO